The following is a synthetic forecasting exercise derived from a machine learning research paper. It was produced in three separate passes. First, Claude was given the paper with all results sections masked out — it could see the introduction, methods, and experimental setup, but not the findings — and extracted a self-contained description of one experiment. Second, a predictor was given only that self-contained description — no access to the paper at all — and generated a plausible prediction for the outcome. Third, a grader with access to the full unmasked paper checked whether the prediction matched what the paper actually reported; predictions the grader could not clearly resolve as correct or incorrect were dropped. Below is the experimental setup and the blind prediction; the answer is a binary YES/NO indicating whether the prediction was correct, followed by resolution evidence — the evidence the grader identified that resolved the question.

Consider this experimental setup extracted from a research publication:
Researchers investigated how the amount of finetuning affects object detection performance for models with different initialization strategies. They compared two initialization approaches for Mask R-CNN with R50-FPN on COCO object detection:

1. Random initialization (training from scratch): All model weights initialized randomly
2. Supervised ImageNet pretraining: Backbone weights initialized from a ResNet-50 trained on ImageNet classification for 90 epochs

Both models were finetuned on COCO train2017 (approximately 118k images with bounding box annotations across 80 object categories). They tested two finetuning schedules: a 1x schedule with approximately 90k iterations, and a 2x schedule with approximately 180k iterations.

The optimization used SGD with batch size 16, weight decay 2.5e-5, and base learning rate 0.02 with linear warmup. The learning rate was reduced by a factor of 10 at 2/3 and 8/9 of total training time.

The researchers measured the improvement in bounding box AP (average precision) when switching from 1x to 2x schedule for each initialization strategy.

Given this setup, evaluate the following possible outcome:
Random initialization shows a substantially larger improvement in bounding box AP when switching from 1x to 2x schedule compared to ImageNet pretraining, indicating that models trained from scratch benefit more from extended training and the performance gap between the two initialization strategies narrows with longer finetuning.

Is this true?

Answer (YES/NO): YES